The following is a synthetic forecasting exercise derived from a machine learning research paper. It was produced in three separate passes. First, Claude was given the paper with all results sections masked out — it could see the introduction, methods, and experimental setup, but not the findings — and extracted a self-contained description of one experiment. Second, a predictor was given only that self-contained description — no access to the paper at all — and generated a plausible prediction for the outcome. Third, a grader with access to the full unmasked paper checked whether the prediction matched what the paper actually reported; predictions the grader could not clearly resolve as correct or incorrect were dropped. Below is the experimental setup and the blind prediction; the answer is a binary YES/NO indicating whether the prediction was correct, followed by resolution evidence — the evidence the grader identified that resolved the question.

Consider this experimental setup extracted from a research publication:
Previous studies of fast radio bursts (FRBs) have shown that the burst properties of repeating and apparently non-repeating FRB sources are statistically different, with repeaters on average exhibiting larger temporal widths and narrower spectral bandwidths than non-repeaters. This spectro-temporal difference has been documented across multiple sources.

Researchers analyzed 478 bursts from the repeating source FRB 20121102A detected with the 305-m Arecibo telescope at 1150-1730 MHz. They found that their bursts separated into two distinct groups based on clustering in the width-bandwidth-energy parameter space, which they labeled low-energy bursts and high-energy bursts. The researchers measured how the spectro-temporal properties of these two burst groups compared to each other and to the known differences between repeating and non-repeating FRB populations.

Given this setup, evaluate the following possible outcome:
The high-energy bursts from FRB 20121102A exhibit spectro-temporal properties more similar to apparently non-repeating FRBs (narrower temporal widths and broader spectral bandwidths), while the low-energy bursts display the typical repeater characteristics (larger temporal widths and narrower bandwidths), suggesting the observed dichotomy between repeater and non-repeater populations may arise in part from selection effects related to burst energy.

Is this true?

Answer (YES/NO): YES